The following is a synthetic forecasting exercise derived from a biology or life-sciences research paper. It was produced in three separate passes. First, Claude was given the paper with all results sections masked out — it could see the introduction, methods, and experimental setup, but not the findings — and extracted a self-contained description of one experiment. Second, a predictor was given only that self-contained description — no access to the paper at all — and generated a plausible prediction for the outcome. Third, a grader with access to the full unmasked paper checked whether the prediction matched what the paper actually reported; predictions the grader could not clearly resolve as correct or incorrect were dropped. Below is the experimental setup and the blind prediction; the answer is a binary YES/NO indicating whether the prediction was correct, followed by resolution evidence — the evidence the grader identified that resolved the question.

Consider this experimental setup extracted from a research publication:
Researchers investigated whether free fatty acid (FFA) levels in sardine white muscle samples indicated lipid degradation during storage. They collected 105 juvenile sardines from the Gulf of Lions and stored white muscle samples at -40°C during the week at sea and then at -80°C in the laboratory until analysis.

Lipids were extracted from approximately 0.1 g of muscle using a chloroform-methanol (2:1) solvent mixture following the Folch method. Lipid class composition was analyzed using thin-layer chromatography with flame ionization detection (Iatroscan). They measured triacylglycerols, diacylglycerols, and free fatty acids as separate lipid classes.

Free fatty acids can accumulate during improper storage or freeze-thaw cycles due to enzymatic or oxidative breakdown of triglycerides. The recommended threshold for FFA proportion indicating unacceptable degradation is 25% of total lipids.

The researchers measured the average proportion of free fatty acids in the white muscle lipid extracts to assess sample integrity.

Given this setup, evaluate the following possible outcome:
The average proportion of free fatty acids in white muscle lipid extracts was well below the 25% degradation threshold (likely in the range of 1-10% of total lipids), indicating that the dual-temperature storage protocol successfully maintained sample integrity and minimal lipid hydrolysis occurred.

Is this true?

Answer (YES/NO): NO